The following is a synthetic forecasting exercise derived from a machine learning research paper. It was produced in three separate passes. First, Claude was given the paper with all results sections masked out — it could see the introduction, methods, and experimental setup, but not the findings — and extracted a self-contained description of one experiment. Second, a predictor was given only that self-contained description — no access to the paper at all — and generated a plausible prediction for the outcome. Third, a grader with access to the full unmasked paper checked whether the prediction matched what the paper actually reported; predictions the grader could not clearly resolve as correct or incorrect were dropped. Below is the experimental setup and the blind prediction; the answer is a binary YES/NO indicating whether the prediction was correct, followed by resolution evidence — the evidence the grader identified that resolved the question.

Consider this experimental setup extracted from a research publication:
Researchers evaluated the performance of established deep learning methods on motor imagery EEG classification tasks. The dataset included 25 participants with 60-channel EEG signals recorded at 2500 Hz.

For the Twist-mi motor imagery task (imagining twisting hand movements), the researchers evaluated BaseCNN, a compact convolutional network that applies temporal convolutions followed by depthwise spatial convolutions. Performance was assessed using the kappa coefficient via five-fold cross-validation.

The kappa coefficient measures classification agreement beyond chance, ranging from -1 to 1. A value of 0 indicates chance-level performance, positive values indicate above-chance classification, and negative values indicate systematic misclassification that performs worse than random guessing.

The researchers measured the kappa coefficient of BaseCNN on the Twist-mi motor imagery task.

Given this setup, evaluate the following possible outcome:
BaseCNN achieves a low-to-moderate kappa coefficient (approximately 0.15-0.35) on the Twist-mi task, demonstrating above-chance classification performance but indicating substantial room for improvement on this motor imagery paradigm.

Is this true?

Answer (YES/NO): NO